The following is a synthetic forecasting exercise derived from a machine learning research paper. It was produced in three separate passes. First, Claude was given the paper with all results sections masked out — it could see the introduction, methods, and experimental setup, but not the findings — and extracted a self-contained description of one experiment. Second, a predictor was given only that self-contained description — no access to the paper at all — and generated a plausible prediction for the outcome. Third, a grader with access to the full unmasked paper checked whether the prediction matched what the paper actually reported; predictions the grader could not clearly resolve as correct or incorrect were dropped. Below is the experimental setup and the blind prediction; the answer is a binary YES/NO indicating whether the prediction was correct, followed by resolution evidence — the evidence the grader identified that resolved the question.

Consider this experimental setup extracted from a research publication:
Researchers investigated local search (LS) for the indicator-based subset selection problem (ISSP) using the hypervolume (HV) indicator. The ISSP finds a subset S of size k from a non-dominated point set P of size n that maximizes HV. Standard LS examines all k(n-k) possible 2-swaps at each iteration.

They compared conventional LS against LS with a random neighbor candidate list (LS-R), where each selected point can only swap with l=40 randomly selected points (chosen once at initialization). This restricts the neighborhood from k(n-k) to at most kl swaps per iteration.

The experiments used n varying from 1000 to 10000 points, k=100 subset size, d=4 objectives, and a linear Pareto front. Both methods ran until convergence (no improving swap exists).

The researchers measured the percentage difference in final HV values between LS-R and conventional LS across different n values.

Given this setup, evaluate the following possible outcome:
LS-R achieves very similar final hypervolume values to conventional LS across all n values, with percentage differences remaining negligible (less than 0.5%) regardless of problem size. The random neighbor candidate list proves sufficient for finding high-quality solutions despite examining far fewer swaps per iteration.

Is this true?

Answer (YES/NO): NO